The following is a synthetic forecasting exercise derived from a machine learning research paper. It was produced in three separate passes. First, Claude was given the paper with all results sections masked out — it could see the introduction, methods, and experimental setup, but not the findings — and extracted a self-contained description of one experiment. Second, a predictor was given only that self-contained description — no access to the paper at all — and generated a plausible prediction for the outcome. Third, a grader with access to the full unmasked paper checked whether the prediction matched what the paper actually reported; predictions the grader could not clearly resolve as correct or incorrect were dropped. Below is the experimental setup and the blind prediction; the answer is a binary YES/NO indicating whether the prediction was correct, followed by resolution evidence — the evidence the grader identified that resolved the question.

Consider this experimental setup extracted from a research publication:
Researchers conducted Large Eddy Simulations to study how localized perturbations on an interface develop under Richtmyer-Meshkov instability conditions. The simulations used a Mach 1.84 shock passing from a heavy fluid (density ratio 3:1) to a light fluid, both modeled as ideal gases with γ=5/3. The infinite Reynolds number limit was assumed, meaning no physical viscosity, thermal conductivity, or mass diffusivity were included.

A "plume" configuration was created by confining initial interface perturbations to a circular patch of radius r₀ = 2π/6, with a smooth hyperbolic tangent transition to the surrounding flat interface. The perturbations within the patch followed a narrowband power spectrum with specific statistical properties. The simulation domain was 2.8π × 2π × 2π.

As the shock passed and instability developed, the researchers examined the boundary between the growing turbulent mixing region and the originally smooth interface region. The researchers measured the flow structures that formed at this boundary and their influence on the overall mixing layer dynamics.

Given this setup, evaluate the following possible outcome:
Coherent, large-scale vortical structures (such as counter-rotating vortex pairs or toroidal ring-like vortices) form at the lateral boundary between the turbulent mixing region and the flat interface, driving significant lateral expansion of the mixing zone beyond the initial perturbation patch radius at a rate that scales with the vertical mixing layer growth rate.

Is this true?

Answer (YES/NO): NO